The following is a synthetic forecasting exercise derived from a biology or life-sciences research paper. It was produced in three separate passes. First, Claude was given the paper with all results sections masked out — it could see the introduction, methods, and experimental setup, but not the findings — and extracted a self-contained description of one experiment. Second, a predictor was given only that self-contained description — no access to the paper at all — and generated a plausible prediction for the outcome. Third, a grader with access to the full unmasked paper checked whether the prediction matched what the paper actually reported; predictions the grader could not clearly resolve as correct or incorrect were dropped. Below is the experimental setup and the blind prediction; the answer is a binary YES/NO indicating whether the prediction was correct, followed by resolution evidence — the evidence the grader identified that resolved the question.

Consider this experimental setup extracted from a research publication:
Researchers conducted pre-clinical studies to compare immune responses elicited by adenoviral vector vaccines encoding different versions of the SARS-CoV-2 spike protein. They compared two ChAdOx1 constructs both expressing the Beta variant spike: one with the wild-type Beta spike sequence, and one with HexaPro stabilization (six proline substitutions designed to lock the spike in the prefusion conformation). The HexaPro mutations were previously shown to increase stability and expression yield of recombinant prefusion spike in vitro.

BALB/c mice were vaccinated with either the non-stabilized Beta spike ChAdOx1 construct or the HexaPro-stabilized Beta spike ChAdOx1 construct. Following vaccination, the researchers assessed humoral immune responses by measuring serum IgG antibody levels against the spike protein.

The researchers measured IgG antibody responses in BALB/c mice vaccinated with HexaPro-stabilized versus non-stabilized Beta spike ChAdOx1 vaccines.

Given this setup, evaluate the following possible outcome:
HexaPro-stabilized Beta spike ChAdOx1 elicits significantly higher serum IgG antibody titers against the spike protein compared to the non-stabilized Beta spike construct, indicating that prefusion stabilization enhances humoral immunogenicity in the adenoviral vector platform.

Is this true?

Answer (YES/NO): NO